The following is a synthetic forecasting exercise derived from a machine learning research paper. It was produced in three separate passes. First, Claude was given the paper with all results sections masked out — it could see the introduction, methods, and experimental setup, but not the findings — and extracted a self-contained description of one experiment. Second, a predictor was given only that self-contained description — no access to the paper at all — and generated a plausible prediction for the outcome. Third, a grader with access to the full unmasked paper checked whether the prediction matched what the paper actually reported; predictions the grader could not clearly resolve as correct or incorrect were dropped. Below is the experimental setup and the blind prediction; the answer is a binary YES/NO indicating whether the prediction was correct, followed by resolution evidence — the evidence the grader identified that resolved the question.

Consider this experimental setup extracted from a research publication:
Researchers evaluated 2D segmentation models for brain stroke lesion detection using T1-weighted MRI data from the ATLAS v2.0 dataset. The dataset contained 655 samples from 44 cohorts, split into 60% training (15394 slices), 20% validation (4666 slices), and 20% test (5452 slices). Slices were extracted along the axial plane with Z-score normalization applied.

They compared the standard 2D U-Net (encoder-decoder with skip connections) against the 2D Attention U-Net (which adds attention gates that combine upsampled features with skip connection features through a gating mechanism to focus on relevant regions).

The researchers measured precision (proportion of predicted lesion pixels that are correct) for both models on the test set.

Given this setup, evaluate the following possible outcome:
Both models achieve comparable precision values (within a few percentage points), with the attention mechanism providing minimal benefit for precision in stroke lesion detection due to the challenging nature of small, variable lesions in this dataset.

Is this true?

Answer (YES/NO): NO